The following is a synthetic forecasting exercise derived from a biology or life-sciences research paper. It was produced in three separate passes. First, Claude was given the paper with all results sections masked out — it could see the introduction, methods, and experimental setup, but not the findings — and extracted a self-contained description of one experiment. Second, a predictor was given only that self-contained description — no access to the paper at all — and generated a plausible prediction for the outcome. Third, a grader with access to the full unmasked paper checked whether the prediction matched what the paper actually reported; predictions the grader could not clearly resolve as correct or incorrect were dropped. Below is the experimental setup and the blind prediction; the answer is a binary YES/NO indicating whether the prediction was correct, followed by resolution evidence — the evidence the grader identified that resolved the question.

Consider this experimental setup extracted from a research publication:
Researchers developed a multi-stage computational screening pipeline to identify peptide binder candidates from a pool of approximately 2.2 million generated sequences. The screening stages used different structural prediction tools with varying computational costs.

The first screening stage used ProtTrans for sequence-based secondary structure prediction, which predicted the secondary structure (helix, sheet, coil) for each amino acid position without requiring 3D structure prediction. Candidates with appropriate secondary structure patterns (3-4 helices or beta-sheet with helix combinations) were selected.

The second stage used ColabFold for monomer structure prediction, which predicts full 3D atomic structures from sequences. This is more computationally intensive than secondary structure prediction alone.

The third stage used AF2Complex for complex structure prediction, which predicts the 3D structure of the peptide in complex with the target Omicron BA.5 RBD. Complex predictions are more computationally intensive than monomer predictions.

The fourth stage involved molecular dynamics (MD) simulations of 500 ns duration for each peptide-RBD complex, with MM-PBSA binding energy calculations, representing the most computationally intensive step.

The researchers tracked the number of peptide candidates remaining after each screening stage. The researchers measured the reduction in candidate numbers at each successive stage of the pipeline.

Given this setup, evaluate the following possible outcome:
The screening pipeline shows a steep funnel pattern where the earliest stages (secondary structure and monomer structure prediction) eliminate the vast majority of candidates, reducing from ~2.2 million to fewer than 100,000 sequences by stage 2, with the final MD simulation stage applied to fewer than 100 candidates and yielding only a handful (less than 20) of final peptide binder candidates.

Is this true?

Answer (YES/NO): NO